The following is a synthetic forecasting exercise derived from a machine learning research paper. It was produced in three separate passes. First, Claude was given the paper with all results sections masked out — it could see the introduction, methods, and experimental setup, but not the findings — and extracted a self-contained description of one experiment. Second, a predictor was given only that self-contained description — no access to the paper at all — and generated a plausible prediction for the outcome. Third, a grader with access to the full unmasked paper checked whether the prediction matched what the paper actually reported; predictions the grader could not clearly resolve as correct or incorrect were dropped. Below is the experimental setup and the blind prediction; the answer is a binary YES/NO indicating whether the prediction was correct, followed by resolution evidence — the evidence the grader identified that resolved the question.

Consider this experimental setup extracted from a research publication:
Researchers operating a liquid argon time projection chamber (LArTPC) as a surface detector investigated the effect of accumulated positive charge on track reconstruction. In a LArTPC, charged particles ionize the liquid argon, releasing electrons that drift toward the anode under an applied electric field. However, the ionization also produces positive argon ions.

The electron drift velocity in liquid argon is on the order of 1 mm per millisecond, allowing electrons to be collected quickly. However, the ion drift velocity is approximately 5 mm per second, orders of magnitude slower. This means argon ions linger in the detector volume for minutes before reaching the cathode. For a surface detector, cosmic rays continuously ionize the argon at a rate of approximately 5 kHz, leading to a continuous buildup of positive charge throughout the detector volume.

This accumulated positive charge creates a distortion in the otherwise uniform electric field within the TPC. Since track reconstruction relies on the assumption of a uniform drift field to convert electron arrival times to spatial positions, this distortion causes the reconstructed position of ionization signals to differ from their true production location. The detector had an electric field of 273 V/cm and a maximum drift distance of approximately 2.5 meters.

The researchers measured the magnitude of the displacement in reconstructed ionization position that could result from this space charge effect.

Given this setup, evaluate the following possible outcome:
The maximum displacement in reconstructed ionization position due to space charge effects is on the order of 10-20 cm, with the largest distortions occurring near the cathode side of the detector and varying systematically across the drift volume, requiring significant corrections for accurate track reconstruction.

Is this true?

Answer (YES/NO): YES